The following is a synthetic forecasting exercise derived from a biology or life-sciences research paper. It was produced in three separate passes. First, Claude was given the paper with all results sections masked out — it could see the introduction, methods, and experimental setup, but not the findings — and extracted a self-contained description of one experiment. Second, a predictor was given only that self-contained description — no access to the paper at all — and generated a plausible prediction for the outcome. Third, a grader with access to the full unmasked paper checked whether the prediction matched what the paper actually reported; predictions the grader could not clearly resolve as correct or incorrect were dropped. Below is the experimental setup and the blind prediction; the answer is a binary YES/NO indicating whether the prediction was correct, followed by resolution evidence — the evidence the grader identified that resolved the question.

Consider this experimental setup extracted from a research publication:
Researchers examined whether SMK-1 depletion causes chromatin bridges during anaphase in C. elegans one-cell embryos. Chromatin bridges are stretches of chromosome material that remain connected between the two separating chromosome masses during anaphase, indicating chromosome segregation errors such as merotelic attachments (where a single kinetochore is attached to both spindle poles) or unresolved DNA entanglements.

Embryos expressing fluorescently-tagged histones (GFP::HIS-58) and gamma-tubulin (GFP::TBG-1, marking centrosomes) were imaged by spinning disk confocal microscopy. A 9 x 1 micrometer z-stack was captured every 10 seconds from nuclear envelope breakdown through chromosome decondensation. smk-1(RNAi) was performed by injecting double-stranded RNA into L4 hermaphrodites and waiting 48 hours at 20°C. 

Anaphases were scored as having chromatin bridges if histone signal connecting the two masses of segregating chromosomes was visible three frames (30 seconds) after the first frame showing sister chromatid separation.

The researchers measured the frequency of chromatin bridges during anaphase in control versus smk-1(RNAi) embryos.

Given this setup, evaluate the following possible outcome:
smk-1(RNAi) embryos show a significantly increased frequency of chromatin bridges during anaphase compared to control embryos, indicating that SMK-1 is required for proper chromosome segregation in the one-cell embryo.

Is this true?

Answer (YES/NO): YES